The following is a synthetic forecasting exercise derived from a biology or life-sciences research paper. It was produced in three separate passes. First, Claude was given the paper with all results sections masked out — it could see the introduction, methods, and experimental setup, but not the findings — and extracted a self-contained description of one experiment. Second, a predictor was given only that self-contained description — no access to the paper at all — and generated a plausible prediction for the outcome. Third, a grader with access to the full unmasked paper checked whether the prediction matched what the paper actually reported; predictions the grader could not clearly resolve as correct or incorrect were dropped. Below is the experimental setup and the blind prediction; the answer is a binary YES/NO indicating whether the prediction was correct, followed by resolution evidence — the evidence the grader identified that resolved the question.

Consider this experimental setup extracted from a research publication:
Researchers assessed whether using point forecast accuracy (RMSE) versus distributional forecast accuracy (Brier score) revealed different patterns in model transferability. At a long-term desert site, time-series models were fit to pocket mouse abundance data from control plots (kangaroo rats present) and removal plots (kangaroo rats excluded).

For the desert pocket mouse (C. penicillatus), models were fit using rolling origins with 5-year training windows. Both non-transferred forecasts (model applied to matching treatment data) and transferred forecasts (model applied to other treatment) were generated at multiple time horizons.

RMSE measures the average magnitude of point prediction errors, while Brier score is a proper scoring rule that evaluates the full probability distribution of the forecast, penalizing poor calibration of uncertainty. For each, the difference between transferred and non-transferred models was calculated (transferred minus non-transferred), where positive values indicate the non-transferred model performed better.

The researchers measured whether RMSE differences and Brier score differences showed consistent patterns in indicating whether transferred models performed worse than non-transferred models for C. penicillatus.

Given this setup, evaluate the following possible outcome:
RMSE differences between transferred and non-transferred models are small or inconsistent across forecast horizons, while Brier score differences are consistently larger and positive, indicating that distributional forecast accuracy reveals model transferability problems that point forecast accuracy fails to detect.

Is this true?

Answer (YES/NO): NO